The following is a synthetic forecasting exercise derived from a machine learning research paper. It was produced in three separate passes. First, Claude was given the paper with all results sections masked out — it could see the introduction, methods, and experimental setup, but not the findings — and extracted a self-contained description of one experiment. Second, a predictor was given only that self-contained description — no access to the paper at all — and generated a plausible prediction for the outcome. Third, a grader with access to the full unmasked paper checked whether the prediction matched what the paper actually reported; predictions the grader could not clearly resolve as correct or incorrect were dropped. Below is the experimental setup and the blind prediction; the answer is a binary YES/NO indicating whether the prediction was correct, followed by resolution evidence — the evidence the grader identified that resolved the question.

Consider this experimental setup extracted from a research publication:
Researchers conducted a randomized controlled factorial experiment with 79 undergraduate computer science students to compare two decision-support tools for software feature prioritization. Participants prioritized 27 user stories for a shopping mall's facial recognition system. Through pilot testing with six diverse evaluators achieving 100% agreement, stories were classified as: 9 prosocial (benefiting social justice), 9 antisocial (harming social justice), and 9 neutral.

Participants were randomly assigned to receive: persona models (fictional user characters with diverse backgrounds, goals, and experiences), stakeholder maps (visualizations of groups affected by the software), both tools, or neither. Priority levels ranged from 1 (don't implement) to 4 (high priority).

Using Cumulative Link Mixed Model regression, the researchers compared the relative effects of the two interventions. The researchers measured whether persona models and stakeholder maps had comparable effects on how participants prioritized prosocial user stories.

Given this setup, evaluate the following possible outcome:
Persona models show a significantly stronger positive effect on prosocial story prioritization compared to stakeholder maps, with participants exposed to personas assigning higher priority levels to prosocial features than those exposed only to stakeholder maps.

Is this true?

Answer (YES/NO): NO